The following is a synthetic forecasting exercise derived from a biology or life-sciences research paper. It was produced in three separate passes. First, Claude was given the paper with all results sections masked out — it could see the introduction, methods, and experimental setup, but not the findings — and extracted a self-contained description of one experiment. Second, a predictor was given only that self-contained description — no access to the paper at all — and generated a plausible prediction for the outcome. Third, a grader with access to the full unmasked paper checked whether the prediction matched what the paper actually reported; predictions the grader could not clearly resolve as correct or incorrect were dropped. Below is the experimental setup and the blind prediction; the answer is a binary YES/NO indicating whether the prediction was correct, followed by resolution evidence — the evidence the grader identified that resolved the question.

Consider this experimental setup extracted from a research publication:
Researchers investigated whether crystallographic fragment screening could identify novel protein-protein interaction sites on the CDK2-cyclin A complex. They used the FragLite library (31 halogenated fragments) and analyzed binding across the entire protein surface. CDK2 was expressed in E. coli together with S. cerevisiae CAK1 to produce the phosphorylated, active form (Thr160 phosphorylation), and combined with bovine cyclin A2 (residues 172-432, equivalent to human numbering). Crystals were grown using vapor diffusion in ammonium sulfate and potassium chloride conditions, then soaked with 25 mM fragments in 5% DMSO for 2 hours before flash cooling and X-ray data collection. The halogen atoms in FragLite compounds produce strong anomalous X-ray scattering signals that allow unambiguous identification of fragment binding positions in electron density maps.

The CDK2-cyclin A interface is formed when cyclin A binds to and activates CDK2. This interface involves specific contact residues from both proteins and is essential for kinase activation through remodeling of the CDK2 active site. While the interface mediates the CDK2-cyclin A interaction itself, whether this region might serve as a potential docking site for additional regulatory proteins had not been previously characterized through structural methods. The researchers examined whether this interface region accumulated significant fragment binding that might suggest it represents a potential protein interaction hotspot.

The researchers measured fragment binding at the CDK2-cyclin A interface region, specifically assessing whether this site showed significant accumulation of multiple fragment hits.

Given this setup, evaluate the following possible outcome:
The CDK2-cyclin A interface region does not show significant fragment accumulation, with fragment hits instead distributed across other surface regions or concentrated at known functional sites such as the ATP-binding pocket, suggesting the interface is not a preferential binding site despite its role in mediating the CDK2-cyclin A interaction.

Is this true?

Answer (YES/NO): NO